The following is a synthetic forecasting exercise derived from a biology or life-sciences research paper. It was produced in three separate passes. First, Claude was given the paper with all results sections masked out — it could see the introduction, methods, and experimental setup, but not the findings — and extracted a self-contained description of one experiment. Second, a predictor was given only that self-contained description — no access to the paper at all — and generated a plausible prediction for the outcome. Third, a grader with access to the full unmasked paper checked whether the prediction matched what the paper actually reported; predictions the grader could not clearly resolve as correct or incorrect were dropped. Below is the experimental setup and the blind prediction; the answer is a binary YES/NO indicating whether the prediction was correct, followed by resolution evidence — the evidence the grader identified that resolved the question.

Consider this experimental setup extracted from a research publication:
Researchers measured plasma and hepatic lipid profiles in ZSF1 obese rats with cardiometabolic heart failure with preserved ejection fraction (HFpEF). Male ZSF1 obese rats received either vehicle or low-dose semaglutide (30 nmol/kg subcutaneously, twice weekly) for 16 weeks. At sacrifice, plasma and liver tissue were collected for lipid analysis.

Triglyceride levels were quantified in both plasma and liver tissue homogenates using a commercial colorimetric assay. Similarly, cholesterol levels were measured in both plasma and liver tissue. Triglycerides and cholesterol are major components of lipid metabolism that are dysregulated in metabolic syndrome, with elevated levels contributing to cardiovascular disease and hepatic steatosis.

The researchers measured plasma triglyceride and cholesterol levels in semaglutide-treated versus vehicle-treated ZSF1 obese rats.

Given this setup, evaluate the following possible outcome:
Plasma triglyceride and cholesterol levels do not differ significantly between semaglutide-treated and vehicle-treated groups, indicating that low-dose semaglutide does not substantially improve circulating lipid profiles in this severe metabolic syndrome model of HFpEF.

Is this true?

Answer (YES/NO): NO